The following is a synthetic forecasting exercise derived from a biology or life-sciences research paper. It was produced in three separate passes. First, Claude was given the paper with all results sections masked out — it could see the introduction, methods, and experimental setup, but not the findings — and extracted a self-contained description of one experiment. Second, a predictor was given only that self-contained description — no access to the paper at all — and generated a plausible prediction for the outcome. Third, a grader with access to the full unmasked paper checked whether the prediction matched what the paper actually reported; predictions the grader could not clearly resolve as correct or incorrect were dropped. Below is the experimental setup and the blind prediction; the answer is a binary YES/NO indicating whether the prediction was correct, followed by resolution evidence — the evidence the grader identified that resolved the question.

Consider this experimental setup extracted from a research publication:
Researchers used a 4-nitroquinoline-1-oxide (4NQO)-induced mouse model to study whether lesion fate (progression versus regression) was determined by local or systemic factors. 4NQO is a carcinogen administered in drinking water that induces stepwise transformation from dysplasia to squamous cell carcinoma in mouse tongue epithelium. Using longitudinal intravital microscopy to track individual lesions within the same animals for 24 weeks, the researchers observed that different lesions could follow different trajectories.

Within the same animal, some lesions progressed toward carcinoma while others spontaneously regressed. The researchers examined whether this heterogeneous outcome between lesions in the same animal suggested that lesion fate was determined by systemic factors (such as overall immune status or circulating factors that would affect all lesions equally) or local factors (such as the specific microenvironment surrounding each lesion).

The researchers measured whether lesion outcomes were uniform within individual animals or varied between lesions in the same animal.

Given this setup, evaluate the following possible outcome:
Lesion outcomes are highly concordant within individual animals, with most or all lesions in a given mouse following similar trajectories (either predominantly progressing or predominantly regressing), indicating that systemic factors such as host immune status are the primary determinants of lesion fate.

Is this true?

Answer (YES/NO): NO